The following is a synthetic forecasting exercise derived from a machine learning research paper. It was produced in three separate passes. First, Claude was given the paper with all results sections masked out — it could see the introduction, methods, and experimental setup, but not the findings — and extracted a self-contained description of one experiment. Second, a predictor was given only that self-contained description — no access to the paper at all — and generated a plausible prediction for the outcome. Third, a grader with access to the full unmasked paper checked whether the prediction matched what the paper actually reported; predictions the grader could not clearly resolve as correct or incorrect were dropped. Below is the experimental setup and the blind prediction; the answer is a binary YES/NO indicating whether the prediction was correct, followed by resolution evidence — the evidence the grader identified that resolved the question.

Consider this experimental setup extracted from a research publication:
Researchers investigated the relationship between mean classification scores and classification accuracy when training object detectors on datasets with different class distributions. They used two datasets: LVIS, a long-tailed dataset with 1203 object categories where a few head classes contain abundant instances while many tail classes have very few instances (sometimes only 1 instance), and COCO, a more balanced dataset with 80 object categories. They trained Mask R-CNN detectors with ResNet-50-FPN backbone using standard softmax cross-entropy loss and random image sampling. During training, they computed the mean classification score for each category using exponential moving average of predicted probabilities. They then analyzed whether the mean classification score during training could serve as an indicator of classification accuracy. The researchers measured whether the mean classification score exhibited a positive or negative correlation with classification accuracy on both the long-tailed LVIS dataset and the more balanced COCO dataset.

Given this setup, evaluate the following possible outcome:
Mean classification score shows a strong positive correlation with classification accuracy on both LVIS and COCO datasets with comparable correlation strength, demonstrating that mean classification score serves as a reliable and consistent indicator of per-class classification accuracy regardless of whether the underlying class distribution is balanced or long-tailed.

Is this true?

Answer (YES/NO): NO